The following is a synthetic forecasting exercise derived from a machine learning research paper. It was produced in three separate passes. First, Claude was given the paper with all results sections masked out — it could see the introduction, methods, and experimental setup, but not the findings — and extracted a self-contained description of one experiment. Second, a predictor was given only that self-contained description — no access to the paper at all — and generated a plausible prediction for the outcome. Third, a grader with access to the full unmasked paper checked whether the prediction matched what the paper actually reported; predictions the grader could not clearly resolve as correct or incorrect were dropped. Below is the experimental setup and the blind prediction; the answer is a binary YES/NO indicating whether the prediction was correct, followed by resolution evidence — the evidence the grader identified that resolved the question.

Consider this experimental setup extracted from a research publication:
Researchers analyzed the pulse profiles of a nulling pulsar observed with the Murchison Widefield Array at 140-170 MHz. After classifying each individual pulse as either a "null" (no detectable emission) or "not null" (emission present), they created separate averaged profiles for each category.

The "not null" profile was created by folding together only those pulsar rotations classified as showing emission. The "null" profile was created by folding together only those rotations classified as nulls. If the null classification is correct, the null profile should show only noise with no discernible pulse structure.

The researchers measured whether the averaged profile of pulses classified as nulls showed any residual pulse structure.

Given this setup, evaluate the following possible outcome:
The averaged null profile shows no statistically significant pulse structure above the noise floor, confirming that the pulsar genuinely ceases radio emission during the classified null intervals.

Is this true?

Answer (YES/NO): YES